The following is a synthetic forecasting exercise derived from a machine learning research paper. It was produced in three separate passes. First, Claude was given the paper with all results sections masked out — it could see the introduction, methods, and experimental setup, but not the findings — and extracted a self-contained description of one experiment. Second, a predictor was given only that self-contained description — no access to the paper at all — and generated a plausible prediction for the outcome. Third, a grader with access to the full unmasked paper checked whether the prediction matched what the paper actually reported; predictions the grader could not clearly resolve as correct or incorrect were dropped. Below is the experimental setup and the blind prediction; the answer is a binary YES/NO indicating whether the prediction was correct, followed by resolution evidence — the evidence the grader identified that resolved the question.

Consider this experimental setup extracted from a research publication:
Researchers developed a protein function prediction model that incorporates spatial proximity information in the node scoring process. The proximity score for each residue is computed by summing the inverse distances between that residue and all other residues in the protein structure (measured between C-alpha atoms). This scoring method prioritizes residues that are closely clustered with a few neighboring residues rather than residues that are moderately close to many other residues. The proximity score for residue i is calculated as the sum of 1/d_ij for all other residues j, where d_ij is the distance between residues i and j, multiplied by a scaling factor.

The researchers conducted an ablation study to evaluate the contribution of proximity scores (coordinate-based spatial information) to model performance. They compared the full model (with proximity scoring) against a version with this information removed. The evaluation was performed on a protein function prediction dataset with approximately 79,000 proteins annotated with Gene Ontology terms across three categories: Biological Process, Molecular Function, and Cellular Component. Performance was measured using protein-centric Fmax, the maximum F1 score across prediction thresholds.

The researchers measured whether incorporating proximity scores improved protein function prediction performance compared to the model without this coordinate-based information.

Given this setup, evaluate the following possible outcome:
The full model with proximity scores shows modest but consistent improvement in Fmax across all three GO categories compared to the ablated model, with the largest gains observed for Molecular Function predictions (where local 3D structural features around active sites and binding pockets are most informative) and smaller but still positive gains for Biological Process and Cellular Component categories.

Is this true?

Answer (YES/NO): NO